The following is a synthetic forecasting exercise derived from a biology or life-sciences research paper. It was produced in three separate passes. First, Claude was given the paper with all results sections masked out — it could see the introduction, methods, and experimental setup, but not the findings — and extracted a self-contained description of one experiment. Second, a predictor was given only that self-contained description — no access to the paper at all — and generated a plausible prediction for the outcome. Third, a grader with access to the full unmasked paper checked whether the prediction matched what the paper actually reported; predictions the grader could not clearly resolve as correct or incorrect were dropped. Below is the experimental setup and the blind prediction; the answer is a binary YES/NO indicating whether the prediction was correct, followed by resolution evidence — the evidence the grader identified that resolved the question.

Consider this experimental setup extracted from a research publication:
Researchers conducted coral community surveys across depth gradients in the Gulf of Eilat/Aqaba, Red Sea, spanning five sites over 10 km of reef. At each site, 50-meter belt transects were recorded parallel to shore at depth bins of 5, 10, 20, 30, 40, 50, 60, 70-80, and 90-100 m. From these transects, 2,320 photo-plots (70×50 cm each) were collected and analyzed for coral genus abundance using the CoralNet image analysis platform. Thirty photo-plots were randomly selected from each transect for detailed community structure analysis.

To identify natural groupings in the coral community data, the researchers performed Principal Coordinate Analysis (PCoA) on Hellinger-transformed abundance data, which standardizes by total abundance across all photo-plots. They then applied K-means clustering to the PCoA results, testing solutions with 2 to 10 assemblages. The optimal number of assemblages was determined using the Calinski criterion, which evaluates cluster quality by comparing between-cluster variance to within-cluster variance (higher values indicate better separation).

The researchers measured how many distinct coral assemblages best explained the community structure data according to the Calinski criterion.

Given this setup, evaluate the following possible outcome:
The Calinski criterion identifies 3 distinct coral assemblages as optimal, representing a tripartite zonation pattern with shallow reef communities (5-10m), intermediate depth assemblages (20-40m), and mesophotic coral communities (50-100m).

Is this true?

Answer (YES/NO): NO